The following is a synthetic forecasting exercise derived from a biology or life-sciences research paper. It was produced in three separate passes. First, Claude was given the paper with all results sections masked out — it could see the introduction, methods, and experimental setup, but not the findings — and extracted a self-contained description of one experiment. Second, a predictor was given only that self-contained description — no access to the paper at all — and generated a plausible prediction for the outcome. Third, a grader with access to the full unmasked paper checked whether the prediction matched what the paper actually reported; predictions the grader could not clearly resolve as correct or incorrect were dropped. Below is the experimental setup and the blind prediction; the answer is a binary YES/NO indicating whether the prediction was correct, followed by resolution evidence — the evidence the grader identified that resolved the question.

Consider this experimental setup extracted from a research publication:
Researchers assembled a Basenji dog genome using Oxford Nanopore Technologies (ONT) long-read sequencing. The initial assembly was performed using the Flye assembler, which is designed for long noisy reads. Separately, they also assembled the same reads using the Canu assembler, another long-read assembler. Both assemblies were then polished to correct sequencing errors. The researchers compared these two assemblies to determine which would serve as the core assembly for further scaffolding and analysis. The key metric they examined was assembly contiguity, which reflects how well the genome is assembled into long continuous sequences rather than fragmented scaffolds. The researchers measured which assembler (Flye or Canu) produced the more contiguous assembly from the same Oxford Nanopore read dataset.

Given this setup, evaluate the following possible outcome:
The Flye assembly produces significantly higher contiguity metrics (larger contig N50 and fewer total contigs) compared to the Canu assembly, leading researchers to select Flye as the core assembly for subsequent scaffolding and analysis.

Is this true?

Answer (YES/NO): NO